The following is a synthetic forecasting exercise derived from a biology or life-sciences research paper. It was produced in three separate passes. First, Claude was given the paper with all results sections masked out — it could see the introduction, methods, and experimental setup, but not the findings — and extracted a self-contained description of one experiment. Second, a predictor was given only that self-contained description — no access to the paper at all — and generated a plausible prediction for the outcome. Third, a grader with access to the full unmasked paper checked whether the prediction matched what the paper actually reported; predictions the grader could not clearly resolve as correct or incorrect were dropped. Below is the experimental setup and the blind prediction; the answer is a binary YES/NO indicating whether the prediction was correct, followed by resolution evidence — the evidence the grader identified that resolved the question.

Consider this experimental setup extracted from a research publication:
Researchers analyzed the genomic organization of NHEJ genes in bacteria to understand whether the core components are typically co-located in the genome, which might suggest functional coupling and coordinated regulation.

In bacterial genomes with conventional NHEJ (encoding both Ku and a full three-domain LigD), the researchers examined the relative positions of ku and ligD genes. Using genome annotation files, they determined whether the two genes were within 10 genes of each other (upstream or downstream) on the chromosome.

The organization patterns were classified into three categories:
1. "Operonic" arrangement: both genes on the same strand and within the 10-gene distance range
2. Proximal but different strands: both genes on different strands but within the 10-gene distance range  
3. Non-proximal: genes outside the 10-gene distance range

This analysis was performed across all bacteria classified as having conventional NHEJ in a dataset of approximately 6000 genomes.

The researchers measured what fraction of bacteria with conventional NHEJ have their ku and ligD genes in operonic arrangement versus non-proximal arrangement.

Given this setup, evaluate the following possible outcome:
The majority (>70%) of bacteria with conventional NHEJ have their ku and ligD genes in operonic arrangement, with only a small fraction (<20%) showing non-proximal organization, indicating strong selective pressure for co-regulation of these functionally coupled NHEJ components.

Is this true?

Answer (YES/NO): NO